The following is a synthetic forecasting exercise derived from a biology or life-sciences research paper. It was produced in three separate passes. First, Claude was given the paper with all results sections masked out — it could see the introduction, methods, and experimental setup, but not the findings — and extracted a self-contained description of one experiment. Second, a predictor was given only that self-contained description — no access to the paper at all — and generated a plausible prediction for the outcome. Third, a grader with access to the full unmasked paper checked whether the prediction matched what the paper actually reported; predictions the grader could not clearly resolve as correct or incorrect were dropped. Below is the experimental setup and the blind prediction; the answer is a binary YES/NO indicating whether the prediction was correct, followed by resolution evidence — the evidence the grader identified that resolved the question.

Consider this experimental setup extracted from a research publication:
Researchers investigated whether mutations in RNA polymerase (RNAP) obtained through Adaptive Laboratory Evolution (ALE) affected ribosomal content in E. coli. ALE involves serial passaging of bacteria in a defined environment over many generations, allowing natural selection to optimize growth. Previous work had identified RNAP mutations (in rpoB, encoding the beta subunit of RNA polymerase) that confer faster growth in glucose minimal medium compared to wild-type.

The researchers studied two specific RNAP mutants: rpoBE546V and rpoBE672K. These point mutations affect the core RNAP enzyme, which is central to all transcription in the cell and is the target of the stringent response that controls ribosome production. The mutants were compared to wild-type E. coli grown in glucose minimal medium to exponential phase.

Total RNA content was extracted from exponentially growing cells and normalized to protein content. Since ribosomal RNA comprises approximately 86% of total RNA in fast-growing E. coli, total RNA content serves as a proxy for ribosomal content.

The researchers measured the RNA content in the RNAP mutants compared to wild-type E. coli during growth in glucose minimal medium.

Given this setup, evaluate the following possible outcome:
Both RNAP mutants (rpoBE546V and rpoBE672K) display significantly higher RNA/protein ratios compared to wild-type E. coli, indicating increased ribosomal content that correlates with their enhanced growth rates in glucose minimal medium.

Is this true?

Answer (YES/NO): YES